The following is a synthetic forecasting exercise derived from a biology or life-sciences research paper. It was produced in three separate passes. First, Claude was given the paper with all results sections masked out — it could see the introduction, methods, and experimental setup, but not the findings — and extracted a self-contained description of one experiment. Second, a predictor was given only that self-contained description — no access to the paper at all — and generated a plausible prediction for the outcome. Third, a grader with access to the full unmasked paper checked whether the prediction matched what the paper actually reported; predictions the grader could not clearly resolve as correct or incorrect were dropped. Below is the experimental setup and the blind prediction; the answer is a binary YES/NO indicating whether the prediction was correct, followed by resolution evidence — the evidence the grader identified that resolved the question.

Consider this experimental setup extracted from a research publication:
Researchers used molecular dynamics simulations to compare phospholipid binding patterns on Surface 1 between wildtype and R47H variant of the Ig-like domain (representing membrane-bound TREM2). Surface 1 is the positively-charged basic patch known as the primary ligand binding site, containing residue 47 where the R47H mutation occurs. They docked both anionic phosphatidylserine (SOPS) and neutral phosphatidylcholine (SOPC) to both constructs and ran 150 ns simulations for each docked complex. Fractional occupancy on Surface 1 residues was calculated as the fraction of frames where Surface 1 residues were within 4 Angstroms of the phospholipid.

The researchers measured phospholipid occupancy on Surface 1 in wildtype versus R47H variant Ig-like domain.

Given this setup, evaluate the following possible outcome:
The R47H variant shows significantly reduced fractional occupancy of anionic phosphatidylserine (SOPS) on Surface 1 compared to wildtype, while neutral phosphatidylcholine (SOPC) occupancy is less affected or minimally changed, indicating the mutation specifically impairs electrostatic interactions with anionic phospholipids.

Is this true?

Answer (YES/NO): NO